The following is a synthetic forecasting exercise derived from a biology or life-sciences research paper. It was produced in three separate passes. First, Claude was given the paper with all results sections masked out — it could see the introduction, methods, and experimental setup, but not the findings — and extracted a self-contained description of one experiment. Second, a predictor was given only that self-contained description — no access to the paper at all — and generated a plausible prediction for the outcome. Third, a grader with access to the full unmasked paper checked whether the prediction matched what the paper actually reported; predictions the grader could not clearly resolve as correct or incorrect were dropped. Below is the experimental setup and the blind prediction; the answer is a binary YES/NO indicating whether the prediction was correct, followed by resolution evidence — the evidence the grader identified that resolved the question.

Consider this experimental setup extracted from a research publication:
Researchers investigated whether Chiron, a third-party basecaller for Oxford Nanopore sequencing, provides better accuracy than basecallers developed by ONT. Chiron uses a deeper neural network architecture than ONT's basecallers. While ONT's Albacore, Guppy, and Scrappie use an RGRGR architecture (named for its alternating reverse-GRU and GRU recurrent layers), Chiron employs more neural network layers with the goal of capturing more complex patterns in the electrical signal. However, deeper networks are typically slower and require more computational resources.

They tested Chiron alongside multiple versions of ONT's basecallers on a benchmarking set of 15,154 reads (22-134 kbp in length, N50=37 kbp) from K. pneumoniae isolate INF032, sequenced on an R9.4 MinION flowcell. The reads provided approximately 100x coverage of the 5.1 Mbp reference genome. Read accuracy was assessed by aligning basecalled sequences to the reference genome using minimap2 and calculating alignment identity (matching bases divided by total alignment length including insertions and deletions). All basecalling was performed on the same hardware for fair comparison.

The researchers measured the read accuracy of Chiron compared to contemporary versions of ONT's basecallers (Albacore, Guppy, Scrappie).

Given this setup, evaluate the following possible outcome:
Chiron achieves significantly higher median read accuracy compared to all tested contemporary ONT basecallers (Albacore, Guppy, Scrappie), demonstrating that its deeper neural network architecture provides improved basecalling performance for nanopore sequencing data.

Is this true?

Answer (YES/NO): NO